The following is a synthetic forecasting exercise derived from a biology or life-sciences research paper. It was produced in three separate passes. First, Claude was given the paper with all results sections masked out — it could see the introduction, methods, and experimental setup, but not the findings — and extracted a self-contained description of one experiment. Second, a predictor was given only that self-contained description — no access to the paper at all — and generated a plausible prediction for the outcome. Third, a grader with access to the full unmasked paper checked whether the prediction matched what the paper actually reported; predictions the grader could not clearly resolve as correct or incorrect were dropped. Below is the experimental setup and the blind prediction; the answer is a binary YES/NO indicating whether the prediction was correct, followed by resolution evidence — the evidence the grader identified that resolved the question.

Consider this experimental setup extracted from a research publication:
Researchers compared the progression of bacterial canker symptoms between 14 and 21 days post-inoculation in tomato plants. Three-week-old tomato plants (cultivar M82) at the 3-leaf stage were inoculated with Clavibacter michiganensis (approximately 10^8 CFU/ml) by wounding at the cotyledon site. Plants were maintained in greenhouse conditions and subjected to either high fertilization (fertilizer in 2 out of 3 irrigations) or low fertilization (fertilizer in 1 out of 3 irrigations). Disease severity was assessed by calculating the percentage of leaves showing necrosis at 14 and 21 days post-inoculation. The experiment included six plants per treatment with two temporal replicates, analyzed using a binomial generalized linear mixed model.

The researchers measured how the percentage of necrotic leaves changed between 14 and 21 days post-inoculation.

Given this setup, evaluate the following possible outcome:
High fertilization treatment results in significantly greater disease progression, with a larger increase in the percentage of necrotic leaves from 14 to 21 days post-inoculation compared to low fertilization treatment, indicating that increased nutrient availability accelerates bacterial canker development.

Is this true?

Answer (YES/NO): NO